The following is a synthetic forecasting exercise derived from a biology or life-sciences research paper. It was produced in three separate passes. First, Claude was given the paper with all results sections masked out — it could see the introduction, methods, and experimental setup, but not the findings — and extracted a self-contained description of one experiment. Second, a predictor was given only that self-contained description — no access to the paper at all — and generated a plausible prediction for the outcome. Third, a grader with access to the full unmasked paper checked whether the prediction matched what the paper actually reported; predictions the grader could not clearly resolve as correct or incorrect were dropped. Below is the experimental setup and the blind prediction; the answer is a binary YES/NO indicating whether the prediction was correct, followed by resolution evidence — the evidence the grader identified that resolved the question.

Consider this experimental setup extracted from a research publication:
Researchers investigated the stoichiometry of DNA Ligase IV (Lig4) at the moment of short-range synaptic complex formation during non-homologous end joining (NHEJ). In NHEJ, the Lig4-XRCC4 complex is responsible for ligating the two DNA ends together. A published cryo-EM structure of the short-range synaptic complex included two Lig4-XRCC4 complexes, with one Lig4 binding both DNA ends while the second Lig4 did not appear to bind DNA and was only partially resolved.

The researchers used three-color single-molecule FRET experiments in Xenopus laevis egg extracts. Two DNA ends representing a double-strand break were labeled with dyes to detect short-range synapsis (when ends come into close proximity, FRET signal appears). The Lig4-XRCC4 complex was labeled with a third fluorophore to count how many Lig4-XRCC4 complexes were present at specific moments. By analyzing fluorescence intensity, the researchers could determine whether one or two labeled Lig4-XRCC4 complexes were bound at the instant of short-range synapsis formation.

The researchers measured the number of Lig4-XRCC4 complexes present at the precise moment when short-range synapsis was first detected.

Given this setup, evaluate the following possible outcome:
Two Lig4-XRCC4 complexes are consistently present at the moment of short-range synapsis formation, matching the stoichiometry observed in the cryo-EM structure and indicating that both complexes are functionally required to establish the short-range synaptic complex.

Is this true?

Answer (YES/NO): NO